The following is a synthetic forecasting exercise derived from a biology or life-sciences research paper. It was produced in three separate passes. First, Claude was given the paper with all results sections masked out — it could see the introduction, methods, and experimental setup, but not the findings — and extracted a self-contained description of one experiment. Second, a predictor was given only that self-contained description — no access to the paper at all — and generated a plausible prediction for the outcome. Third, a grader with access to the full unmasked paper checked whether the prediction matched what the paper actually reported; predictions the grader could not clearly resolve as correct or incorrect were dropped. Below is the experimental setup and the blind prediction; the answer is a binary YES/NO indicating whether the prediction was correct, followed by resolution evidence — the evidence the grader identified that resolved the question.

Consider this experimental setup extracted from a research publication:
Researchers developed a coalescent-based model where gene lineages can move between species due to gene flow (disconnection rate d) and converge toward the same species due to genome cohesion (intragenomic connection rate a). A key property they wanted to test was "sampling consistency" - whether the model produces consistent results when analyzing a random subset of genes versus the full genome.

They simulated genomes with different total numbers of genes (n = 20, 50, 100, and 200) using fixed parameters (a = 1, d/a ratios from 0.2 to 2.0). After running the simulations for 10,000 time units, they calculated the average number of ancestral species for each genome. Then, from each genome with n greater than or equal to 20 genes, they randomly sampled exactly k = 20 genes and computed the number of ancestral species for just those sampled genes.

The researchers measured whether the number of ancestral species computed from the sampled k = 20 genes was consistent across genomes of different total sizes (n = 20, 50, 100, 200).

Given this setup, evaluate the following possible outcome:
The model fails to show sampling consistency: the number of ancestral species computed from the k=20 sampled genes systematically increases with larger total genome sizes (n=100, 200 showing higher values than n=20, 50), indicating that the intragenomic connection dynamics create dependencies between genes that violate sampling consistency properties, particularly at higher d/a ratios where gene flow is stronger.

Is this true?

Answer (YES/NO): NO